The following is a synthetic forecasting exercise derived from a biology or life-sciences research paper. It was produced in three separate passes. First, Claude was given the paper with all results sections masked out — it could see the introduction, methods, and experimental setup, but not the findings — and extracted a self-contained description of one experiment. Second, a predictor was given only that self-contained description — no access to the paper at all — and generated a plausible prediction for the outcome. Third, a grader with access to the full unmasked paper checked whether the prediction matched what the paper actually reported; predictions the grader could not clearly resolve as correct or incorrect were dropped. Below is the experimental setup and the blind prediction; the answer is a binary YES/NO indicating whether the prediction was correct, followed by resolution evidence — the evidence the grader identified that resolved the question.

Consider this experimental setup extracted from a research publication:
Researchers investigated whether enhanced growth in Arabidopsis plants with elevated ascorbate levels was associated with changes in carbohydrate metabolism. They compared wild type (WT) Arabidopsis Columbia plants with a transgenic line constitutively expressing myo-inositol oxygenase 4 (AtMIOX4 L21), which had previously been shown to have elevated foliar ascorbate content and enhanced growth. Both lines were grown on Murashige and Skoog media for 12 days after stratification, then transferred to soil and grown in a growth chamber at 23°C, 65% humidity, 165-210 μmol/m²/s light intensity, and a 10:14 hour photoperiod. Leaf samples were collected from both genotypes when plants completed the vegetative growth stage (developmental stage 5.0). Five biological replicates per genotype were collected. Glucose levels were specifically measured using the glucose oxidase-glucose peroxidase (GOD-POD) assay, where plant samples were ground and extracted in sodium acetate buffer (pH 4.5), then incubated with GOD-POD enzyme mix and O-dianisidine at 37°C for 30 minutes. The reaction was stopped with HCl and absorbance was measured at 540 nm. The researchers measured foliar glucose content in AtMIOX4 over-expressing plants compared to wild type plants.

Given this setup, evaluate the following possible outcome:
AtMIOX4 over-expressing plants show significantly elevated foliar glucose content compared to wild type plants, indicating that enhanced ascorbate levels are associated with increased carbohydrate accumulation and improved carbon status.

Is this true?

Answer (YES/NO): YES